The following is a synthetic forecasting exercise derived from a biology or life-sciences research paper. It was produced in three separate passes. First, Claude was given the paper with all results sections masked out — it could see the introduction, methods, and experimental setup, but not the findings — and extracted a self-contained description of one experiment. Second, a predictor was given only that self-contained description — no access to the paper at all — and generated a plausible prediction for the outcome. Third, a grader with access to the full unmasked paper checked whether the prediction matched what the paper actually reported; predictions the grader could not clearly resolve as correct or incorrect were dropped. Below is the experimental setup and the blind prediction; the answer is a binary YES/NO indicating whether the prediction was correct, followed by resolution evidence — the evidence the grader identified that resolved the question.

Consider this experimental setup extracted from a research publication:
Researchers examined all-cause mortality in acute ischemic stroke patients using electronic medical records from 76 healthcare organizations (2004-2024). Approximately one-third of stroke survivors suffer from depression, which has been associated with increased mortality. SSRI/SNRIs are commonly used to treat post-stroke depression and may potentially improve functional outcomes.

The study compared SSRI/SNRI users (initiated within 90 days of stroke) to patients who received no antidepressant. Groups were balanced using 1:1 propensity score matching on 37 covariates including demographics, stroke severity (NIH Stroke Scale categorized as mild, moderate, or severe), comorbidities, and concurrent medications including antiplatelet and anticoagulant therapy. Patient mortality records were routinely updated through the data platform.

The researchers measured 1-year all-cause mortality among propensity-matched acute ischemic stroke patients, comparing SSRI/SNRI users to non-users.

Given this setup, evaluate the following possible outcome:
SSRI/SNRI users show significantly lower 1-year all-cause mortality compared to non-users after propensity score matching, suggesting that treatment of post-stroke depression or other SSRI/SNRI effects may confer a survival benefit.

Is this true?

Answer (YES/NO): NO